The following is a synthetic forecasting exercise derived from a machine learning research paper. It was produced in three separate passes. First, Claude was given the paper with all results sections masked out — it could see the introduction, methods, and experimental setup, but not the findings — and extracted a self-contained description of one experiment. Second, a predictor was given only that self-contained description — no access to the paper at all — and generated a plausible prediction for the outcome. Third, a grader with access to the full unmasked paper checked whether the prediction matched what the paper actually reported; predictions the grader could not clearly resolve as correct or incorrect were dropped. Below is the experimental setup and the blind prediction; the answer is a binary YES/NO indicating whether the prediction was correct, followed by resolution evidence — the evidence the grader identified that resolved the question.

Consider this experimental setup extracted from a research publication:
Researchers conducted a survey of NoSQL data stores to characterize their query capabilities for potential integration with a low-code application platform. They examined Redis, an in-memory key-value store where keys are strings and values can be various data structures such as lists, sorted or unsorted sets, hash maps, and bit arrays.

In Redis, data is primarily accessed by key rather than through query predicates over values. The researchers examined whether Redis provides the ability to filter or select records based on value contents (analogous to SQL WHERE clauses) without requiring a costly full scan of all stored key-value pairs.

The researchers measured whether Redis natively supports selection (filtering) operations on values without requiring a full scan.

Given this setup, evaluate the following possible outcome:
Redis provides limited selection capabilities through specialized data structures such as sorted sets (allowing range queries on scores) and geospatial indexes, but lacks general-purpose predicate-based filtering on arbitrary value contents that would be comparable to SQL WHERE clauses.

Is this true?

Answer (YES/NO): NO